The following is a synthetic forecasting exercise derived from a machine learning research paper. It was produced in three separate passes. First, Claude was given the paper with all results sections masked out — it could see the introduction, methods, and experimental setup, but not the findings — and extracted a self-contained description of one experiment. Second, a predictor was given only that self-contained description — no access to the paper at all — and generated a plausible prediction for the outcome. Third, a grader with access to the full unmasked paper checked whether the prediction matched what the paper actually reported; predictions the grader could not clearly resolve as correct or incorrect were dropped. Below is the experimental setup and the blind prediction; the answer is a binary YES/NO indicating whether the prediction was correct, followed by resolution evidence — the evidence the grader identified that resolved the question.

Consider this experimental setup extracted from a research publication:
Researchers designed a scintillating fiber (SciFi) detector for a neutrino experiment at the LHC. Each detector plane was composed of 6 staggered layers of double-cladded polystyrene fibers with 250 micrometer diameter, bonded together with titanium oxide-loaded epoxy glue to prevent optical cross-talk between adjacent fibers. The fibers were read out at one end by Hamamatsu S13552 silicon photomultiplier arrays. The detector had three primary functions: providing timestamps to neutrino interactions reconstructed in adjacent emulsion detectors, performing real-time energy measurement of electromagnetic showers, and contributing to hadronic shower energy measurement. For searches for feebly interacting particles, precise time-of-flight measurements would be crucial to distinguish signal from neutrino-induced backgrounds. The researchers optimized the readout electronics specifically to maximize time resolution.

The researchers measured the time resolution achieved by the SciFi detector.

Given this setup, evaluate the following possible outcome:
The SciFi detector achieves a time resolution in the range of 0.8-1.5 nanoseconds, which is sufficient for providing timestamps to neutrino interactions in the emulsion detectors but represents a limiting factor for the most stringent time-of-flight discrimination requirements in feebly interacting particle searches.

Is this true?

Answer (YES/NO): NO